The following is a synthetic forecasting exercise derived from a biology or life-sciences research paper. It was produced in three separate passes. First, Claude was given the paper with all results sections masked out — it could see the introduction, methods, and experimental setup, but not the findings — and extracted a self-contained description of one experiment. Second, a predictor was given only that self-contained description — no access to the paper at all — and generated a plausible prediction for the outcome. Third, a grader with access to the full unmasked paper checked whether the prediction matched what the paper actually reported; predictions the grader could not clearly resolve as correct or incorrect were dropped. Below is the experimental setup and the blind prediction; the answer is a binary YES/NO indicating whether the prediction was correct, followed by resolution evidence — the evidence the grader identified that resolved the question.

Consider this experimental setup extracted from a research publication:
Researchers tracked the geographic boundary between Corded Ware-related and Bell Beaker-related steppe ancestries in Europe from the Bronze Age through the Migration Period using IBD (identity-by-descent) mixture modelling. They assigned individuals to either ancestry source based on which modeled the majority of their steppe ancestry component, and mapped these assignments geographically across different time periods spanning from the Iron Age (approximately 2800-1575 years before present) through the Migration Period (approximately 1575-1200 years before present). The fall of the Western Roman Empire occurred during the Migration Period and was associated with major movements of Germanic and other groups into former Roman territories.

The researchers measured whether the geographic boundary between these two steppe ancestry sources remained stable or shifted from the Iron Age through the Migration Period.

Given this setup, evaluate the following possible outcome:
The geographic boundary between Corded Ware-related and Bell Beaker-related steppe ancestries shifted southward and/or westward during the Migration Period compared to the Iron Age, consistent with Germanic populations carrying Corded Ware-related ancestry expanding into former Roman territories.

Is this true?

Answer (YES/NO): YES